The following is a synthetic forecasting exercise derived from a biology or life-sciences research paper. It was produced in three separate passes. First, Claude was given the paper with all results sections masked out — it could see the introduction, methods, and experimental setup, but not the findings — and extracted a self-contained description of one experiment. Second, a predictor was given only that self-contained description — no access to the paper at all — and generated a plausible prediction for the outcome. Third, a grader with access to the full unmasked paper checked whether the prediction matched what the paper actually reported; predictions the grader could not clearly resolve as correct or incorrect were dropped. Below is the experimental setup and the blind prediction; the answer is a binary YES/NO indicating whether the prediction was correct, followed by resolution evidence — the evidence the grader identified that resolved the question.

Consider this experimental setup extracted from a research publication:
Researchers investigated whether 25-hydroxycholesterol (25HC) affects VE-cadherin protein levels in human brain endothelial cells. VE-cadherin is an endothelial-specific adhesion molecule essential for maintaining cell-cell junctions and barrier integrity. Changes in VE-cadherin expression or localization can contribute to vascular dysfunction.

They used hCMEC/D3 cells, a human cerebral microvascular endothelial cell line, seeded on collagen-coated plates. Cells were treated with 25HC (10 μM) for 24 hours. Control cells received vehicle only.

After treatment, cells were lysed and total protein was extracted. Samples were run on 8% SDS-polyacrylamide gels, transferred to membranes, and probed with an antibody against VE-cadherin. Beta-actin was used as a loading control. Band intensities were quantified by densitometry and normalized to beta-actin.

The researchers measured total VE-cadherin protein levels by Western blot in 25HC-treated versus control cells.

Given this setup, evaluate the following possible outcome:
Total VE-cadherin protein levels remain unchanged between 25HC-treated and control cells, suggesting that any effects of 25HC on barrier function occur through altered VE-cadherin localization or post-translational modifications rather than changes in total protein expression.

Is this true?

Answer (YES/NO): YES